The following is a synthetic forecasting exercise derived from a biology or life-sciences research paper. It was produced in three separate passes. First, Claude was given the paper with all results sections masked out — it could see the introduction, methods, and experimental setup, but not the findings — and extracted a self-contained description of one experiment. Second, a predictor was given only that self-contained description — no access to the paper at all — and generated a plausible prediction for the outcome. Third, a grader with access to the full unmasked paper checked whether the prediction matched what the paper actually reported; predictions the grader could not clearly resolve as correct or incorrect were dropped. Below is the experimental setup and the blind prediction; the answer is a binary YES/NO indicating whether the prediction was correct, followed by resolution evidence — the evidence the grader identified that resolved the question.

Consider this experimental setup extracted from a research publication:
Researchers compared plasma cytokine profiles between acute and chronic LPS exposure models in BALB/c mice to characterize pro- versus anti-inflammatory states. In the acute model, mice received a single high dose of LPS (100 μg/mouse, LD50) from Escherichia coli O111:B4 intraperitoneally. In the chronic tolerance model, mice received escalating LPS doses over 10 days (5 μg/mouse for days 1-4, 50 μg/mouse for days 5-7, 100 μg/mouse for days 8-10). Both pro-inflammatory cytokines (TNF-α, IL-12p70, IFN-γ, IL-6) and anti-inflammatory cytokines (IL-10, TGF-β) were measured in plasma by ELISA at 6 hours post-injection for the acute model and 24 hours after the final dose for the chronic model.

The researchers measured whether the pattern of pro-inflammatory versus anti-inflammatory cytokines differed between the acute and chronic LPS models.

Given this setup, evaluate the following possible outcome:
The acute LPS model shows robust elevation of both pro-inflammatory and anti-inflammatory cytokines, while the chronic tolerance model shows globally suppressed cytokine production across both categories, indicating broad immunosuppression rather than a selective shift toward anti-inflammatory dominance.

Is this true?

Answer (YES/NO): NO